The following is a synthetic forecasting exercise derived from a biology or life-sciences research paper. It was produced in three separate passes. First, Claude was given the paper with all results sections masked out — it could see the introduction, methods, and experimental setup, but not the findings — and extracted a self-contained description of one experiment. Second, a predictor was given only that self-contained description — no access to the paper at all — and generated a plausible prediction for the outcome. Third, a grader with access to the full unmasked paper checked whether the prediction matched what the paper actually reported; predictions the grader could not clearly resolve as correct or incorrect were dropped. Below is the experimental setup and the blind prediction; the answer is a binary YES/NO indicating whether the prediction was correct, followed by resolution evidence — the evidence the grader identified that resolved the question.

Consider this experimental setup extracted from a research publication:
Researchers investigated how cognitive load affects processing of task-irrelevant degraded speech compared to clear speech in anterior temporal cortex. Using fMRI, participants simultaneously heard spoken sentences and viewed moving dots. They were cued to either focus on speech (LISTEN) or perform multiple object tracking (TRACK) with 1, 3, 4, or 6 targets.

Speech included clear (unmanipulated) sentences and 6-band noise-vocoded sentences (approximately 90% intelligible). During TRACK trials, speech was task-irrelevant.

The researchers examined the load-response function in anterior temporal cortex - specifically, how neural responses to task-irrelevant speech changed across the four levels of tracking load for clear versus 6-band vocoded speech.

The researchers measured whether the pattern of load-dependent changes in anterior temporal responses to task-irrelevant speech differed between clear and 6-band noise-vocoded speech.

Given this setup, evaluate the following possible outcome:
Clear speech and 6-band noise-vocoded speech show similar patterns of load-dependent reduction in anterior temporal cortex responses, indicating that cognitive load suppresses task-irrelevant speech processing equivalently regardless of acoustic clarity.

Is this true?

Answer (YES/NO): NO